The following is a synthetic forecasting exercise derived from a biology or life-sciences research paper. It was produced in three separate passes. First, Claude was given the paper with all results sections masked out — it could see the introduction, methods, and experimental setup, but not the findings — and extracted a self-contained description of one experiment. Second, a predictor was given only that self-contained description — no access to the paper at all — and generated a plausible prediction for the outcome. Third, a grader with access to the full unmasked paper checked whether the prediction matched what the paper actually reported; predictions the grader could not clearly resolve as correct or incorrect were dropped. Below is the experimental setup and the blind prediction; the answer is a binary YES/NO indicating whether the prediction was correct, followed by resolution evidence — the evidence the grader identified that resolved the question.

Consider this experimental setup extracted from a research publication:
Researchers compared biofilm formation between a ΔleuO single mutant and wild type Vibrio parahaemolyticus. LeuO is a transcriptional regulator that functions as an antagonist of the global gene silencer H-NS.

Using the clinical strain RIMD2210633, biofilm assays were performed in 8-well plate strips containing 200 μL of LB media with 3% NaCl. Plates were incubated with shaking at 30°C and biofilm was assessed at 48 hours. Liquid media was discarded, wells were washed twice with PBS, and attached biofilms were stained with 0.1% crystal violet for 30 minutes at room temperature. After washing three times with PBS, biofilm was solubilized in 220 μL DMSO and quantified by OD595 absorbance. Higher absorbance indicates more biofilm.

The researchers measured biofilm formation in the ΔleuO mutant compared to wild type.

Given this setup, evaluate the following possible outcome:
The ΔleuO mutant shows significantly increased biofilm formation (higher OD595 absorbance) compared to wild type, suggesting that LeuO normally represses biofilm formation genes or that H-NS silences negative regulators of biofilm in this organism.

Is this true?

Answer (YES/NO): NO